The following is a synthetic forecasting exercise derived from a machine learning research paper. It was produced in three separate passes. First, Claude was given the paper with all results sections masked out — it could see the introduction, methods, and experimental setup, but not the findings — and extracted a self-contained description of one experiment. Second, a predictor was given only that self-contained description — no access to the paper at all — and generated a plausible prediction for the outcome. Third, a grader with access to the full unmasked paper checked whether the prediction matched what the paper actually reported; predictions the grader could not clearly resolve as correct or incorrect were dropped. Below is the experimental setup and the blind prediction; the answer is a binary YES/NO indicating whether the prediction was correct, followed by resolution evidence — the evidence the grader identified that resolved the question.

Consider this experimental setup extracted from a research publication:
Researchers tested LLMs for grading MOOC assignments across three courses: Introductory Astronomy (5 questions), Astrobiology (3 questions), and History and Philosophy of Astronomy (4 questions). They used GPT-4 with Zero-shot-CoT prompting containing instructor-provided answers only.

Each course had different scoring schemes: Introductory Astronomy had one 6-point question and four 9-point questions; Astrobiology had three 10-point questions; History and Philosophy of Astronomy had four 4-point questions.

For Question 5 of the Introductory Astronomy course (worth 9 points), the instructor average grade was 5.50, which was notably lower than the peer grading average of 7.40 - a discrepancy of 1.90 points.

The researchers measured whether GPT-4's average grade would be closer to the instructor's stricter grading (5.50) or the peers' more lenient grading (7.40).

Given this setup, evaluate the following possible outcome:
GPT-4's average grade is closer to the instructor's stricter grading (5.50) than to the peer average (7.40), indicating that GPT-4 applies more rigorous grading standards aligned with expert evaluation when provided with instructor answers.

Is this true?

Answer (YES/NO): YES